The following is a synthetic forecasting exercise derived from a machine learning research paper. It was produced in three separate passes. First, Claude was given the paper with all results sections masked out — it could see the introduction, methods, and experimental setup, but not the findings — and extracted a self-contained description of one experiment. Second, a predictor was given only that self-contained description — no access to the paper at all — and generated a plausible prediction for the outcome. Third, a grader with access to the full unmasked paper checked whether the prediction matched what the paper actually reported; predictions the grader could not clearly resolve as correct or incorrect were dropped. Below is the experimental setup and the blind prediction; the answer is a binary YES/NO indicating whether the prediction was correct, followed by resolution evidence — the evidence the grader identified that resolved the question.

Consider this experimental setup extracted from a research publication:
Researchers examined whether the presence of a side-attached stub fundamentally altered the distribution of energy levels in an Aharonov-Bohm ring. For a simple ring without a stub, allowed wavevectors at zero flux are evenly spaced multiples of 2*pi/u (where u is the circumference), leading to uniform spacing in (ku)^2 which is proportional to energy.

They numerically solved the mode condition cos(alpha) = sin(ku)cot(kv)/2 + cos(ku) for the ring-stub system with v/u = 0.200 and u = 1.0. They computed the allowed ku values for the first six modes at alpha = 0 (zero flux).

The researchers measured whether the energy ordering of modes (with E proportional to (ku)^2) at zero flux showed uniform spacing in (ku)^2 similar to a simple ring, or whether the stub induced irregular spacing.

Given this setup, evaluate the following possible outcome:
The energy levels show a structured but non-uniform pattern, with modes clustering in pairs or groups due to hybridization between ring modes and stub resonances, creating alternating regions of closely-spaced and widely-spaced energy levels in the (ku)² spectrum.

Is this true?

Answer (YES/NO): NO